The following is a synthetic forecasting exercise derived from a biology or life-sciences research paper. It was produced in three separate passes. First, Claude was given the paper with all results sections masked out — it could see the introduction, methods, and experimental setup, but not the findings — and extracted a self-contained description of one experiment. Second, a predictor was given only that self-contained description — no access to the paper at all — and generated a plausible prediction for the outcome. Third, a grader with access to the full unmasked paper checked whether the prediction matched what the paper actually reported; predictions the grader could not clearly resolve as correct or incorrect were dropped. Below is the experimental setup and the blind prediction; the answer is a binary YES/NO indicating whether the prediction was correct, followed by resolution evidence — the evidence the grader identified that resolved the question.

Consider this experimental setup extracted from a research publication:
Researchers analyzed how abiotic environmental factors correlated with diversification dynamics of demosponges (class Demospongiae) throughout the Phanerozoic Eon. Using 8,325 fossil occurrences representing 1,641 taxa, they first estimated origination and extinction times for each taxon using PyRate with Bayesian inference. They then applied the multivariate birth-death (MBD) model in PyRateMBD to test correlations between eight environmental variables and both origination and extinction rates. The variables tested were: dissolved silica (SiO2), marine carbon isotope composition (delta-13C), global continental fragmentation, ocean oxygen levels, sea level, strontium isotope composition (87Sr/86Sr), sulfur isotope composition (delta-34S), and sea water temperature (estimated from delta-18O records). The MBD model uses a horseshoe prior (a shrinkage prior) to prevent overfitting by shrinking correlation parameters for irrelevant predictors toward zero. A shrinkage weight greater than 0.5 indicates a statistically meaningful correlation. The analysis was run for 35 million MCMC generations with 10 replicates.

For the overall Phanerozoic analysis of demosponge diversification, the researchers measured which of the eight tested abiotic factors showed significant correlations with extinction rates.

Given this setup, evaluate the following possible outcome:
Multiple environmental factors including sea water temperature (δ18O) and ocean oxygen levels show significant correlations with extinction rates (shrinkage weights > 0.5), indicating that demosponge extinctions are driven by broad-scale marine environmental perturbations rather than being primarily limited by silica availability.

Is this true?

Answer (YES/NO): YES